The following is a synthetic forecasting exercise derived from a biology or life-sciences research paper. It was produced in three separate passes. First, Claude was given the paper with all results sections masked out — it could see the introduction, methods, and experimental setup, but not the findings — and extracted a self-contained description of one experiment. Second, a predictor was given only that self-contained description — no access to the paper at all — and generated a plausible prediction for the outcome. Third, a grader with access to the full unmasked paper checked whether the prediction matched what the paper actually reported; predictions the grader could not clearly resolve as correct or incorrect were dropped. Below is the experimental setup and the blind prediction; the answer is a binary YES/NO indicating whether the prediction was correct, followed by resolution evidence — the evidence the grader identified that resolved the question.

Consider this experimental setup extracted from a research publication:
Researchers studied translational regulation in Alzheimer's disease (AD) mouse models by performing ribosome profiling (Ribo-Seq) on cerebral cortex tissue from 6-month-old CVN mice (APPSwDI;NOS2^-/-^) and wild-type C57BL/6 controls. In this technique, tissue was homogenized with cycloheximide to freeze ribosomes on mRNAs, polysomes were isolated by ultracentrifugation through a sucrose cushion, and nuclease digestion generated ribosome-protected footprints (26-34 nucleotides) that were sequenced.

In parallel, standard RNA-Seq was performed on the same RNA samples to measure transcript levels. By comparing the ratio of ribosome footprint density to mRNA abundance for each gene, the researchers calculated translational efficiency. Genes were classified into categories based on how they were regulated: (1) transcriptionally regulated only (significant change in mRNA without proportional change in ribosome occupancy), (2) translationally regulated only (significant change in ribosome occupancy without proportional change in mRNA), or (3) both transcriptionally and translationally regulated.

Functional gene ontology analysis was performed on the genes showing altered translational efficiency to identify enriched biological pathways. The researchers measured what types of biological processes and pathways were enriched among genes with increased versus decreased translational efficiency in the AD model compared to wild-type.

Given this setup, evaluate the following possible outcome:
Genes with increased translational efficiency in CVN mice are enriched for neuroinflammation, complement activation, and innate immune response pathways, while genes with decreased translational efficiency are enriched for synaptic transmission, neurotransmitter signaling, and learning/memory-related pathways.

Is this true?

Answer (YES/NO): NO